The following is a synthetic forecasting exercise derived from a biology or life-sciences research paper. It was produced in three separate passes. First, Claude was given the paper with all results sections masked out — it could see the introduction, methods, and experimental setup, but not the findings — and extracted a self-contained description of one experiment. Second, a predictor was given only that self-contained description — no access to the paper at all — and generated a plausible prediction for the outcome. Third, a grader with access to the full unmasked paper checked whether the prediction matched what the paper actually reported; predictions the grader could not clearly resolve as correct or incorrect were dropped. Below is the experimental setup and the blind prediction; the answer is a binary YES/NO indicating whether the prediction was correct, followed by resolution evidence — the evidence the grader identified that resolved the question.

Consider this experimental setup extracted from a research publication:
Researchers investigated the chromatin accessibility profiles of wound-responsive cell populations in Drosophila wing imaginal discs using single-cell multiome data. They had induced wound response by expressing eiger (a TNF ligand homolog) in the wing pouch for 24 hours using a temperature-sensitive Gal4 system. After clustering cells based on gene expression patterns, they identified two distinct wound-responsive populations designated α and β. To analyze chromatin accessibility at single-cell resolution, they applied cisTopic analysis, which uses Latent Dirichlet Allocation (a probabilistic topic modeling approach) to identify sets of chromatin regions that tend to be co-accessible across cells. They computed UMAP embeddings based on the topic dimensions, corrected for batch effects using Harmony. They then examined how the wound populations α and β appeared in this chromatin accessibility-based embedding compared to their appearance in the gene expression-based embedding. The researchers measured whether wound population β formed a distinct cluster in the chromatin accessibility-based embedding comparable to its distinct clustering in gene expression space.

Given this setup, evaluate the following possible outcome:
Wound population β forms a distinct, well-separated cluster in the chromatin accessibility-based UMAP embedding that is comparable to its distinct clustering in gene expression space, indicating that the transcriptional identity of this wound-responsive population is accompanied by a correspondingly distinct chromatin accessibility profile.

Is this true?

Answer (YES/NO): NO